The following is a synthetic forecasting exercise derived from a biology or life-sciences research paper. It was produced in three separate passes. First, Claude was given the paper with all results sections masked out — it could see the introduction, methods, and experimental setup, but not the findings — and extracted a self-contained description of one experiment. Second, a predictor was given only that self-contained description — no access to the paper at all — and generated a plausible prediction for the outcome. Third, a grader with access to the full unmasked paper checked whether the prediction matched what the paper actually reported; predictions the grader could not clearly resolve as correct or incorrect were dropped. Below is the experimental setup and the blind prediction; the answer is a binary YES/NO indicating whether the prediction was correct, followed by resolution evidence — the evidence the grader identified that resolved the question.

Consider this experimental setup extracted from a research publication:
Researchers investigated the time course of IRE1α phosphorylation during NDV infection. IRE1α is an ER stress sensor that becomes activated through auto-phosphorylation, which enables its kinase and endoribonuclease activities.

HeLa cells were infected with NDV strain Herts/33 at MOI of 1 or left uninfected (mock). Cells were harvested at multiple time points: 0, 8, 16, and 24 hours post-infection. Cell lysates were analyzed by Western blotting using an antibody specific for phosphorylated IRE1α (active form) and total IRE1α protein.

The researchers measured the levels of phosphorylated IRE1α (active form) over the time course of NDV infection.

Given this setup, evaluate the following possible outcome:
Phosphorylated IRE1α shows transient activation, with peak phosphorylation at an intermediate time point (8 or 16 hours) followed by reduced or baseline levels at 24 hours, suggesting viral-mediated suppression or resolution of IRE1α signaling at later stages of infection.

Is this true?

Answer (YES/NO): NO